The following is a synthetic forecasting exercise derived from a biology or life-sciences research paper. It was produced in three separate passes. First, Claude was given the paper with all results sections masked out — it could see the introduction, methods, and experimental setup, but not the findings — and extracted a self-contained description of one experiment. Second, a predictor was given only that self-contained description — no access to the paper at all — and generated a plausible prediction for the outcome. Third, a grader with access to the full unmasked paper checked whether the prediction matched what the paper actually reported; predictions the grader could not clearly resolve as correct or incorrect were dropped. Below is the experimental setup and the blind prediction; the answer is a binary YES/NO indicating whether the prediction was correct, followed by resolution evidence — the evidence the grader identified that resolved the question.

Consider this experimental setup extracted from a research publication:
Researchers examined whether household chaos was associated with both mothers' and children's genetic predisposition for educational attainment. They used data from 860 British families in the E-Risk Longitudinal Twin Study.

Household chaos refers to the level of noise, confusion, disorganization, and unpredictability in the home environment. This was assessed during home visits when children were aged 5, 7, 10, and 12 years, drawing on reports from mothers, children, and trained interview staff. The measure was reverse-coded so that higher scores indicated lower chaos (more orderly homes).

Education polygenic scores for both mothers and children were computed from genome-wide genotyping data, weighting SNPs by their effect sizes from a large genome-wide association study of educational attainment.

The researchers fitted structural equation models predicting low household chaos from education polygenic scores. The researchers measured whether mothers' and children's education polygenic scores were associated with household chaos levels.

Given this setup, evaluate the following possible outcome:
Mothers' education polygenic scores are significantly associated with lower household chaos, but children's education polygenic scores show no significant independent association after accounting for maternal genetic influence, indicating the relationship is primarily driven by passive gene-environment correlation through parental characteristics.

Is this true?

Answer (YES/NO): YES